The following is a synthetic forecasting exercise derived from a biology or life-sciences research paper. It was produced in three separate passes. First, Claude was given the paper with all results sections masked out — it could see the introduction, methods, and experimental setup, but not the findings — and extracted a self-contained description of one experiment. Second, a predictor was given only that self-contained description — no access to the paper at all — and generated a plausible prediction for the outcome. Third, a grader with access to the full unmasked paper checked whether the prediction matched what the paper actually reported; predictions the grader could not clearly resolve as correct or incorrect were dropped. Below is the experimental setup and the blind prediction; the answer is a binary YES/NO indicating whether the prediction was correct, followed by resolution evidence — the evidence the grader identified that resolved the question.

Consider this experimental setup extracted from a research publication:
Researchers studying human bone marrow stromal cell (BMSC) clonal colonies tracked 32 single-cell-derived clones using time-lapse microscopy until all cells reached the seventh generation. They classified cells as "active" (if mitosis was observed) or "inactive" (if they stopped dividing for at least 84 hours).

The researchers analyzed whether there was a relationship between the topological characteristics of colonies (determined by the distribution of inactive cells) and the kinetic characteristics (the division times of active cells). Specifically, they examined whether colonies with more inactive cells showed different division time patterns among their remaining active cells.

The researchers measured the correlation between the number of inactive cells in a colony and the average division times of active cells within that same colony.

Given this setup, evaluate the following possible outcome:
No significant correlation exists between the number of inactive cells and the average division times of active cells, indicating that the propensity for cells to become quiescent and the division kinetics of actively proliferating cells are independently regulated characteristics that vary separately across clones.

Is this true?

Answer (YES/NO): NO